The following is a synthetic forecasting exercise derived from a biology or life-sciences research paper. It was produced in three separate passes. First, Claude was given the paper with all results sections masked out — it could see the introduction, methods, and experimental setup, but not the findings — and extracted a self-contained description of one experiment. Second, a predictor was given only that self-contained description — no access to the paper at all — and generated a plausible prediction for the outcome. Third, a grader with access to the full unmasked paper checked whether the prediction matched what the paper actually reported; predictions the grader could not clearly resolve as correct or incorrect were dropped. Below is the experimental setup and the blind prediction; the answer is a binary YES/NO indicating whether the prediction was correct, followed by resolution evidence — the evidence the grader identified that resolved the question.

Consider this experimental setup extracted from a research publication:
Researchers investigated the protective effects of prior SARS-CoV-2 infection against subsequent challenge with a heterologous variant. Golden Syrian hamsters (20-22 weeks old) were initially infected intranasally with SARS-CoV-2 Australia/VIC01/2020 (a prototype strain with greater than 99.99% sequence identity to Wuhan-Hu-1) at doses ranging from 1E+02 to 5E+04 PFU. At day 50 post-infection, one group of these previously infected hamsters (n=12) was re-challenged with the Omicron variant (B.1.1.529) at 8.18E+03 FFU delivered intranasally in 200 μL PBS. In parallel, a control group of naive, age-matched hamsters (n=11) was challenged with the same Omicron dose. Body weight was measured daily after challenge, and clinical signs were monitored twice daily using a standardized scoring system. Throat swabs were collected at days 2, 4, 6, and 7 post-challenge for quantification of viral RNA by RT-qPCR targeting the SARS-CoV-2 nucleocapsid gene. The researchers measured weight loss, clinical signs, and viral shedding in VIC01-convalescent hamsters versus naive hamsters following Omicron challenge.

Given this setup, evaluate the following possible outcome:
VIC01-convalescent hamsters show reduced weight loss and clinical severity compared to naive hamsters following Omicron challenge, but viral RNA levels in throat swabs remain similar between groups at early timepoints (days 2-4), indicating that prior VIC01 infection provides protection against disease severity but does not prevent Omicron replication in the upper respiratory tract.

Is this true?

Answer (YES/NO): NO